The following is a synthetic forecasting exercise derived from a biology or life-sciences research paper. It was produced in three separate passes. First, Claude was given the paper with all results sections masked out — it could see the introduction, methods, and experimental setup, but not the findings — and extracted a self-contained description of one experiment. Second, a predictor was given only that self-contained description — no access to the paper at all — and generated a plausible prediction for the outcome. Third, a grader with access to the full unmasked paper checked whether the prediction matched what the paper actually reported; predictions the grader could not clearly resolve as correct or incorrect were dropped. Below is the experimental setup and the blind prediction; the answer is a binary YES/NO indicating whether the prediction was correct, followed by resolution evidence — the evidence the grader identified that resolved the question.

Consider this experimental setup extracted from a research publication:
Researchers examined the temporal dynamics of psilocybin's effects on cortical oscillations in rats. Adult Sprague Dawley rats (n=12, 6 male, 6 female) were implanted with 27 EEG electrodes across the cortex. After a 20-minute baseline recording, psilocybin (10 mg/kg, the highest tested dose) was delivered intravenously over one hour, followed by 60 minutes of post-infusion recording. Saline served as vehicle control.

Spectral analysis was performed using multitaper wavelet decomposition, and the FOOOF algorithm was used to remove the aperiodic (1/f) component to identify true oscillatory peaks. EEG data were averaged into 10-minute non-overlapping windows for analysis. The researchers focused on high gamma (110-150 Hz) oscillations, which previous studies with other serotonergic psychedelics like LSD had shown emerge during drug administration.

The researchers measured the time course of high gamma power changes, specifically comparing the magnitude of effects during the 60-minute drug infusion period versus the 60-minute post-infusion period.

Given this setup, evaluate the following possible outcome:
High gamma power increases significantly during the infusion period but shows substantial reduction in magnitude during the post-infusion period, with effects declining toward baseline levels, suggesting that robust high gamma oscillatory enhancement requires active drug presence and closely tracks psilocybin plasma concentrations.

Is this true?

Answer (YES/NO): NO